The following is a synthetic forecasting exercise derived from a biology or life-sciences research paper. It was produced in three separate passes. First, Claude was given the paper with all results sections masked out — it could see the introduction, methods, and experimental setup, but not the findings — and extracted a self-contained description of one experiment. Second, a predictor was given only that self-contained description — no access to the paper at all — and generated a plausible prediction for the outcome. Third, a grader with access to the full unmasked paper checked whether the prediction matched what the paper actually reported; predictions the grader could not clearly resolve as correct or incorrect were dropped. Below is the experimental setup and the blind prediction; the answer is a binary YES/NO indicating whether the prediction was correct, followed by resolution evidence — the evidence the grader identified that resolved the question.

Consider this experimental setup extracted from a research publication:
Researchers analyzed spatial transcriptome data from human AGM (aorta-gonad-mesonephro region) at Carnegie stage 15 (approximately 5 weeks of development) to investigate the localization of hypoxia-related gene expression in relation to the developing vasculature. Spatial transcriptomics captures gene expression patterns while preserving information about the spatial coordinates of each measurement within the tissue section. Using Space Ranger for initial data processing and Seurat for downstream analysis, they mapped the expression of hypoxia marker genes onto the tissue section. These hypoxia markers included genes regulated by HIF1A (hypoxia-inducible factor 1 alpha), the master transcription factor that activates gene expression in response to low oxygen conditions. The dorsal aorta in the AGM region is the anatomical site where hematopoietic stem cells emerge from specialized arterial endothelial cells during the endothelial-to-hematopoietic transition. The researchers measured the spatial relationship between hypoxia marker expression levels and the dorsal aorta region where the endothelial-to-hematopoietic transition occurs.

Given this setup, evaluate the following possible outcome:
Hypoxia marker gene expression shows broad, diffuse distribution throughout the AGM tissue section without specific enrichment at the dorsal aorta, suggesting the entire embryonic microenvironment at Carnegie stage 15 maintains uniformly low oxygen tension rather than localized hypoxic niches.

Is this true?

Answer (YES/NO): NO